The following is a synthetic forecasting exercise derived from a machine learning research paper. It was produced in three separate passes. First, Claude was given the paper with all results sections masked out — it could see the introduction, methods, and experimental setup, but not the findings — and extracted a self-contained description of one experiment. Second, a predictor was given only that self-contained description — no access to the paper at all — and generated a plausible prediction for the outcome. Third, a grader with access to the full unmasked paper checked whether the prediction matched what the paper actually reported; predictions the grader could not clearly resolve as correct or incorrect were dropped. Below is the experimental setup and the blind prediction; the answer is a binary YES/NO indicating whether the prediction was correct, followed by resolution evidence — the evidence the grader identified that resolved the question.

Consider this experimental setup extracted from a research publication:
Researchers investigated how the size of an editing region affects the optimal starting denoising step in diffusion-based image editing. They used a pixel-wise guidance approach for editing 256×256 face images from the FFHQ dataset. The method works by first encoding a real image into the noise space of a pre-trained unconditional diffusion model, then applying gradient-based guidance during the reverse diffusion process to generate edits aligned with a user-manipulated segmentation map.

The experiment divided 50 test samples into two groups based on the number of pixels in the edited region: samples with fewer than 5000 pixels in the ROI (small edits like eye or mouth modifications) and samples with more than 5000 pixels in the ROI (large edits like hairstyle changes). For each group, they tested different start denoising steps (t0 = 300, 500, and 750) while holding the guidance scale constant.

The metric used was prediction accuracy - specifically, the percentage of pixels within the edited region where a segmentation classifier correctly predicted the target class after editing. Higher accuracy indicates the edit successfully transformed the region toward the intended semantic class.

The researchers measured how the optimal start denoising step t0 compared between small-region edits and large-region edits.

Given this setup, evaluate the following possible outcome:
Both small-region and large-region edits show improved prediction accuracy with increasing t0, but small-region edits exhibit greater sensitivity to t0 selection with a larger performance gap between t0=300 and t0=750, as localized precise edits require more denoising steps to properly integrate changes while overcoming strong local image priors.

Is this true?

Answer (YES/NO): NO